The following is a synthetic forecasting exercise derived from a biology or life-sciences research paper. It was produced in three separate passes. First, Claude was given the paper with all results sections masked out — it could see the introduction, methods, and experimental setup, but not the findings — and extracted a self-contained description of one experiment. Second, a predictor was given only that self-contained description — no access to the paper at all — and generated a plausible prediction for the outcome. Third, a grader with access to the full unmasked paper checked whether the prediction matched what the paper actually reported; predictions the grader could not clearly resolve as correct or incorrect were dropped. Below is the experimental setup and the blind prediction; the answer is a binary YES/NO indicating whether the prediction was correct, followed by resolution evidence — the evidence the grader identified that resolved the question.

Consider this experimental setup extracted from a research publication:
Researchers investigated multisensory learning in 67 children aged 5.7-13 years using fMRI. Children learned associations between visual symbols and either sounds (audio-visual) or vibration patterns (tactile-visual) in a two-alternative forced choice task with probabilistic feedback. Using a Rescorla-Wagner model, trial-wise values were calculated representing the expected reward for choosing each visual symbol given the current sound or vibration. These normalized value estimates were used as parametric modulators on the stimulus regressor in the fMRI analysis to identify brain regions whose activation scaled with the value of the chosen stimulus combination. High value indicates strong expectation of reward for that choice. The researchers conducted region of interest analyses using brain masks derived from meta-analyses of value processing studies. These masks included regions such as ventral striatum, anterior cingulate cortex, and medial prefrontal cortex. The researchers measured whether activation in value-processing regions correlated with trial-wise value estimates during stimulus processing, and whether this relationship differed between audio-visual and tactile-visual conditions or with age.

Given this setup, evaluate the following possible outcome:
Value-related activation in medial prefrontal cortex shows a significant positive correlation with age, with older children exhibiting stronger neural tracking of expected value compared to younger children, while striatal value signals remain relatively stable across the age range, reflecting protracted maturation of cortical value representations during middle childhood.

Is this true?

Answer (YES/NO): NO